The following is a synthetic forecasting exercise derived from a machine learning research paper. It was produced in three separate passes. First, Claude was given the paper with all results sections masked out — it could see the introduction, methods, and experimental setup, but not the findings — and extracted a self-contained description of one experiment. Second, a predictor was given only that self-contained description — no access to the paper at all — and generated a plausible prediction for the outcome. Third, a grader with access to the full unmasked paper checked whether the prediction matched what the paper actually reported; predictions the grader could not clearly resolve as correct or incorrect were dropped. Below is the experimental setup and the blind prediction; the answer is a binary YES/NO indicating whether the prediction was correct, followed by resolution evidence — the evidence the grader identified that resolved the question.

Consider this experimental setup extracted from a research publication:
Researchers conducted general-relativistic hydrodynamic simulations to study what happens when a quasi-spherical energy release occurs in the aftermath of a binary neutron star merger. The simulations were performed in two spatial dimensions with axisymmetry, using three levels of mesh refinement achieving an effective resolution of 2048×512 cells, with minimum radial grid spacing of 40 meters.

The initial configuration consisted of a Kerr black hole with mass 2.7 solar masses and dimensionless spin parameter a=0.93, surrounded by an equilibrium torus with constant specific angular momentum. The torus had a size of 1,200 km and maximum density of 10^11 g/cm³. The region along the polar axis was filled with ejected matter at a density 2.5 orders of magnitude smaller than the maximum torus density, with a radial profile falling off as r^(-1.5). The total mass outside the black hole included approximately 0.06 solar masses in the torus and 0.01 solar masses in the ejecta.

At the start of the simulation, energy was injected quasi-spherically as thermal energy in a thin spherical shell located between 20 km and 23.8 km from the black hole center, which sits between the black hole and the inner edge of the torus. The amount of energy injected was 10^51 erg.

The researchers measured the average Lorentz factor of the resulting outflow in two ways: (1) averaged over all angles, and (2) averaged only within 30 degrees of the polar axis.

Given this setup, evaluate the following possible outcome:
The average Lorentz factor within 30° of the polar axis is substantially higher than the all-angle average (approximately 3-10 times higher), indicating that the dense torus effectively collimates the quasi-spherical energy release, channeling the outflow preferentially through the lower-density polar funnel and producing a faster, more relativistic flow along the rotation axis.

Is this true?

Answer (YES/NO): NO